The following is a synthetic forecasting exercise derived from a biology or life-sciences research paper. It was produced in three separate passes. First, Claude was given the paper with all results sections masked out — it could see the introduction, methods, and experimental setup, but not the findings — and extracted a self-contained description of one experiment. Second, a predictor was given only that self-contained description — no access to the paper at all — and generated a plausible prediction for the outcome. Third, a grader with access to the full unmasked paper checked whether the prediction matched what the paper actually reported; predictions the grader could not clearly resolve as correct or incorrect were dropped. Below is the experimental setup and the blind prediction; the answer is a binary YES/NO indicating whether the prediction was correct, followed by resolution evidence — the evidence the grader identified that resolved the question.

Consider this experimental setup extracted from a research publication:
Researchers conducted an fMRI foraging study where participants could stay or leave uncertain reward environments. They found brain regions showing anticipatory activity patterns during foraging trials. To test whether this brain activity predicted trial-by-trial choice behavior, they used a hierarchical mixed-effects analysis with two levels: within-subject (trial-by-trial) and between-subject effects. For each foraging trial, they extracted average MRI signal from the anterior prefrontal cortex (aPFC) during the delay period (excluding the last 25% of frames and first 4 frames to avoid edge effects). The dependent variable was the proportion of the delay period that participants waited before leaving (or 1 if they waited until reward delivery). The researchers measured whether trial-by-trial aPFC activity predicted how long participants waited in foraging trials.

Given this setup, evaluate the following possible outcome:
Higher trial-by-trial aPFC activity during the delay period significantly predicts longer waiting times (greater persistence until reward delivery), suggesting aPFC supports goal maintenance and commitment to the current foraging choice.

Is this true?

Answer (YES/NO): YES